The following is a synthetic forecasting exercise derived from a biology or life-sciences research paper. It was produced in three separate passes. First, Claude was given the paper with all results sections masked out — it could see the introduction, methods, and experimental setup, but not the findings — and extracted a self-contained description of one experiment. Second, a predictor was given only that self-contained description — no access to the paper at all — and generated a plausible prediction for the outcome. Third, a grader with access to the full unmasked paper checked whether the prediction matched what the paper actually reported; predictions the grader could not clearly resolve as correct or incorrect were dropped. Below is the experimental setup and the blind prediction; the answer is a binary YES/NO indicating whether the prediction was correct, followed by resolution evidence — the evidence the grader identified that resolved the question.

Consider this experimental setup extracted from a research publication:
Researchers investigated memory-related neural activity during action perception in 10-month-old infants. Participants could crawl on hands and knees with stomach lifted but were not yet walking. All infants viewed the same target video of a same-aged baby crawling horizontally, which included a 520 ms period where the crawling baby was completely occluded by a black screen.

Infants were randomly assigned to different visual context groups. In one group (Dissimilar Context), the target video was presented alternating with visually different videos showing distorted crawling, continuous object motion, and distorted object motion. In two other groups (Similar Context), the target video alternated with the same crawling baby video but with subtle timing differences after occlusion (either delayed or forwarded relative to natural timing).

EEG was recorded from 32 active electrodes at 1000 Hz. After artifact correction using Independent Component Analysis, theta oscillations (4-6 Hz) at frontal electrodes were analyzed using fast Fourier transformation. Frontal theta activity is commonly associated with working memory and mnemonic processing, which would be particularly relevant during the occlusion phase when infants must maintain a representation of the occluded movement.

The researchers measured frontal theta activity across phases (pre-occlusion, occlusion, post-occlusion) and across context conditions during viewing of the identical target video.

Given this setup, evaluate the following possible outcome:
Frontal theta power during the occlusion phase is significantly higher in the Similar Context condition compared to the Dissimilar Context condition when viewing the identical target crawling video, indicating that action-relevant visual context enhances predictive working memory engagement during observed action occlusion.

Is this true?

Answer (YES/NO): NO